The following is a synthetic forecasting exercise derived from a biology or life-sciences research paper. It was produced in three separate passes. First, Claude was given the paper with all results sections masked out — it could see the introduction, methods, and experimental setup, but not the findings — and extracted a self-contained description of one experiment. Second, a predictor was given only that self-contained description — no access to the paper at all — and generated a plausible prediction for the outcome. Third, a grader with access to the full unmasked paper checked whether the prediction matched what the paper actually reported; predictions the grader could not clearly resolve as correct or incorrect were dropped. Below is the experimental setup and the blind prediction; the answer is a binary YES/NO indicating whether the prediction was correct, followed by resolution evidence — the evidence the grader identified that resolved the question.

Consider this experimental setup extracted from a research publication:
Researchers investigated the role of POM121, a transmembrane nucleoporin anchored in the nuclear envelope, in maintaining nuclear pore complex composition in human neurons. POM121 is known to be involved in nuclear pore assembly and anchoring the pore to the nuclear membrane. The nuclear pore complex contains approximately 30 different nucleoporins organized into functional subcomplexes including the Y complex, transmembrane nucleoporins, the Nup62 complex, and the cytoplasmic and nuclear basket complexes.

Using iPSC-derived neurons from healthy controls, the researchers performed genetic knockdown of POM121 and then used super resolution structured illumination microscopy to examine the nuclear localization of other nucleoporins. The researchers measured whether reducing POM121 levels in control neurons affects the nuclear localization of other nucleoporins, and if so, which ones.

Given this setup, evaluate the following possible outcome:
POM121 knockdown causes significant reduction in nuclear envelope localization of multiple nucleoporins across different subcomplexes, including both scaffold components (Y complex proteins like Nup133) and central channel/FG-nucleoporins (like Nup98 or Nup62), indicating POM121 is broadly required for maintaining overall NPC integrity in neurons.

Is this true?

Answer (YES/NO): NO